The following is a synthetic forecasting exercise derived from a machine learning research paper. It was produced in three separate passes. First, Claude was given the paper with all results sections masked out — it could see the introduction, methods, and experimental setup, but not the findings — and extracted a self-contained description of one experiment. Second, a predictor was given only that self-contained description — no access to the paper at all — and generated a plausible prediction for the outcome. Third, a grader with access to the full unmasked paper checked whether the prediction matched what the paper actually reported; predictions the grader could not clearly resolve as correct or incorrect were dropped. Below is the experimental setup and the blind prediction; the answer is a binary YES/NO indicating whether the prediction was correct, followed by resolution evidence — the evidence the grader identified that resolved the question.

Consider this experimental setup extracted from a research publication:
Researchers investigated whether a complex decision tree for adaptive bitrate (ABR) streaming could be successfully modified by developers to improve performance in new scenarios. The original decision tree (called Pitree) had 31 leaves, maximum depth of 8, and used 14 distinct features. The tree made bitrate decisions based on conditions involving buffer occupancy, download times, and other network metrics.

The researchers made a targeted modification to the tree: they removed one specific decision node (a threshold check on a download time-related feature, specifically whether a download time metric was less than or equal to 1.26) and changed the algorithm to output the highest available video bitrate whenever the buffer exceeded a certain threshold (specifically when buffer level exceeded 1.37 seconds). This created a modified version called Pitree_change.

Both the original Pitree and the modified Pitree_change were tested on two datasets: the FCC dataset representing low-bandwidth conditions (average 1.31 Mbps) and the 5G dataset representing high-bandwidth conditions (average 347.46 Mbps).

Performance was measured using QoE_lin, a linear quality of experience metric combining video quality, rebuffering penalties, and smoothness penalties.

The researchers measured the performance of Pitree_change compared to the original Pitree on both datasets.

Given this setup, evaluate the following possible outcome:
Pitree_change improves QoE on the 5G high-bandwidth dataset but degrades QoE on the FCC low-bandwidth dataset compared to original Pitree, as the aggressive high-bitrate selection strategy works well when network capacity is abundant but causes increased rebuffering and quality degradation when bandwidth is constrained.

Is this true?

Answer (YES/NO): NO